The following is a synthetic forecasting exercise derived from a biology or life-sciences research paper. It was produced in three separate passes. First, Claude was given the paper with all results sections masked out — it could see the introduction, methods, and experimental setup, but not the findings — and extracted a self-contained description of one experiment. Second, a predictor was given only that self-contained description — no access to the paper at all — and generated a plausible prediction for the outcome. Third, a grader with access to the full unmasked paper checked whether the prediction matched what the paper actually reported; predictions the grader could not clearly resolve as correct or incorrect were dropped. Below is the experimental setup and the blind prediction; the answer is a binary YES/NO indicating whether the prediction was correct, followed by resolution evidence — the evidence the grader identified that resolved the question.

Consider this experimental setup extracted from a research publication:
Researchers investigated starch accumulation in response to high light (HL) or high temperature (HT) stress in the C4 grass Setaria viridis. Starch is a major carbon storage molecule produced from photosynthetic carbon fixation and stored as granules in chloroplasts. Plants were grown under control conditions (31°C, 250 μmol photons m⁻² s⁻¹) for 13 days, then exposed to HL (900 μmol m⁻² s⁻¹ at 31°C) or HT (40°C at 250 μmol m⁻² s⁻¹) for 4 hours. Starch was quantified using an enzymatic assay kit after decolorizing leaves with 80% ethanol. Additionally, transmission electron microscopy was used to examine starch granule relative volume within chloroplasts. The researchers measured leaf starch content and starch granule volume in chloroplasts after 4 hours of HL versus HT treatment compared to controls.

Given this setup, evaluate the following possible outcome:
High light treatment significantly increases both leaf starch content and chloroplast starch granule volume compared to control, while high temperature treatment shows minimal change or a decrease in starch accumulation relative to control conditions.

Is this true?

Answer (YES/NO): YES